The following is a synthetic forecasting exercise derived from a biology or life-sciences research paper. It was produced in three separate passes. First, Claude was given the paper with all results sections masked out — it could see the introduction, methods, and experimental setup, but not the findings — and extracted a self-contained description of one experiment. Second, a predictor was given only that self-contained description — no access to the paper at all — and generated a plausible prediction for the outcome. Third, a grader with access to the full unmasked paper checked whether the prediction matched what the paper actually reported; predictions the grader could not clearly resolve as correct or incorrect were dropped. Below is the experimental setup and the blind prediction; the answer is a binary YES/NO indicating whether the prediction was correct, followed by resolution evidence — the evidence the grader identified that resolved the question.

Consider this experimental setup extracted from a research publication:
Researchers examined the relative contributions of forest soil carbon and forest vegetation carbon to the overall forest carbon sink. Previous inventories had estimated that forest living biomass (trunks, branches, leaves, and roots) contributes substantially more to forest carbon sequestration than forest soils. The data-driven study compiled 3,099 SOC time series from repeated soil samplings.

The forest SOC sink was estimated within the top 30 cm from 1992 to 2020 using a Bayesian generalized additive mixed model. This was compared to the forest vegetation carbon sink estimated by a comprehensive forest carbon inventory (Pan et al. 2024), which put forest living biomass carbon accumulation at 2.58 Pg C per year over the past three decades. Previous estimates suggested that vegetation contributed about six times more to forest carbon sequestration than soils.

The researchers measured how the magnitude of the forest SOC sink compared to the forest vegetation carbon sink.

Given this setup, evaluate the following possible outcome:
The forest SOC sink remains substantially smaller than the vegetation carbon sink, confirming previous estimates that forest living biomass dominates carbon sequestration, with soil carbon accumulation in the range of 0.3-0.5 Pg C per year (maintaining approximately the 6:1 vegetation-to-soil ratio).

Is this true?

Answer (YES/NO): NO